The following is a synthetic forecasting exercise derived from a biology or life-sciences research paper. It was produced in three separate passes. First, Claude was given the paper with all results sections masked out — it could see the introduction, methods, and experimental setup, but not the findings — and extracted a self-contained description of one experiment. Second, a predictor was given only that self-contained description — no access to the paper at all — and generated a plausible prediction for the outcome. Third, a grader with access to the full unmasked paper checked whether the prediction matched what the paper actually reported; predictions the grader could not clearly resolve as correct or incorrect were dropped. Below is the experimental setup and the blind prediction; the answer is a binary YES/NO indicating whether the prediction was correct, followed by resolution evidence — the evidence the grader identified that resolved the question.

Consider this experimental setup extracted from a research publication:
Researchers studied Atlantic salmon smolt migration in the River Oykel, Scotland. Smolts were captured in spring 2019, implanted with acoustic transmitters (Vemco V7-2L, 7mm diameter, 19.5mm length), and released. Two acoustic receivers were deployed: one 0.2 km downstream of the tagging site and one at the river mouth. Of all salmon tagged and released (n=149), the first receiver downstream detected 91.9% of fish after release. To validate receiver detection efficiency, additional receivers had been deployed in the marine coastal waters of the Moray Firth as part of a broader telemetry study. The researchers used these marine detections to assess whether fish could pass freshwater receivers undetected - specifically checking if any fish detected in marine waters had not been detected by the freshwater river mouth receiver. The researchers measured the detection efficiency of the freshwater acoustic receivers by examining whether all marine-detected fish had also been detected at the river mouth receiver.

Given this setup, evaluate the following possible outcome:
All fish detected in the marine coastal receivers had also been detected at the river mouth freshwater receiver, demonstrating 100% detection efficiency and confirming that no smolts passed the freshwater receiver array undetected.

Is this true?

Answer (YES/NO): YES